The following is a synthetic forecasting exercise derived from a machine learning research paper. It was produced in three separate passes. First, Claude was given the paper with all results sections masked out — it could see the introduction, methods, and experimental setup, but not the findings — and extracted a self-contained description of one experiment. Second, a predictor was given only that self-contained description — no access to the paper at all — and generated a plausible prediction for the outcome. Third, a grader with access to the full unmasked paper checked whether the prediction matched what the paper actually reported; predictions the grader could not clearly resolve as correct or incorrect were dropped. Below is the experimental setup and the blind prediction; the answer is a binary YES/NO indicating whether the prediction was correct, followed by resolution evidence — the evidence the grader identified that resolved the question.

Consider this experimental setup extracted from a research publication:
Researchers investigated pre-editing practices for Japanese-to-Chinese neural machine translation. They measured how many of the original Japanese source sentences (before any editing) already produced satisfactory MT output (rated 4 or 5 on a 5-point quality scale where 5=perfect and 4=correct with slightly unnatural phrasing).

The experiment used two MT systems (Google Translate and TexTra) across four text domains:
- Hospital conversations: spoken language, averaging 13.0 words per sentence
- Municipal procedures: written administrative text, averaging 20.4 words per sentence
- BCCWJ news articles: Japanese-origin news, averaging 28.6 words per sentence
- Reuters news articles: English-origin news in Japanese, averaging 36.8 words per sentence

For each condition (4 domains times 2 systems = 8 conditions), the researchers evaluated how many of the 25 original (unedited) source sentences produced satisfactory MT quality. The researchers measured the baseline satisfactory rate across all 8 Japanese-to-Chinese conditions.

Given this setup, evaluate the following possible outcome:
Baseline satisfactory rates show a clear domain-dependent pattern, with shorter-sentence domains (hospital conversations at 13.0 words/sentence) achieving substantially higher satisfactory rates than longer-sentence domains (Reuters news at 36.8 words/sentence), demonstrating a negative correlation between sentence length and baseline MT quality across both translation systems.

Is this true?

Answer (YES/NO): NO